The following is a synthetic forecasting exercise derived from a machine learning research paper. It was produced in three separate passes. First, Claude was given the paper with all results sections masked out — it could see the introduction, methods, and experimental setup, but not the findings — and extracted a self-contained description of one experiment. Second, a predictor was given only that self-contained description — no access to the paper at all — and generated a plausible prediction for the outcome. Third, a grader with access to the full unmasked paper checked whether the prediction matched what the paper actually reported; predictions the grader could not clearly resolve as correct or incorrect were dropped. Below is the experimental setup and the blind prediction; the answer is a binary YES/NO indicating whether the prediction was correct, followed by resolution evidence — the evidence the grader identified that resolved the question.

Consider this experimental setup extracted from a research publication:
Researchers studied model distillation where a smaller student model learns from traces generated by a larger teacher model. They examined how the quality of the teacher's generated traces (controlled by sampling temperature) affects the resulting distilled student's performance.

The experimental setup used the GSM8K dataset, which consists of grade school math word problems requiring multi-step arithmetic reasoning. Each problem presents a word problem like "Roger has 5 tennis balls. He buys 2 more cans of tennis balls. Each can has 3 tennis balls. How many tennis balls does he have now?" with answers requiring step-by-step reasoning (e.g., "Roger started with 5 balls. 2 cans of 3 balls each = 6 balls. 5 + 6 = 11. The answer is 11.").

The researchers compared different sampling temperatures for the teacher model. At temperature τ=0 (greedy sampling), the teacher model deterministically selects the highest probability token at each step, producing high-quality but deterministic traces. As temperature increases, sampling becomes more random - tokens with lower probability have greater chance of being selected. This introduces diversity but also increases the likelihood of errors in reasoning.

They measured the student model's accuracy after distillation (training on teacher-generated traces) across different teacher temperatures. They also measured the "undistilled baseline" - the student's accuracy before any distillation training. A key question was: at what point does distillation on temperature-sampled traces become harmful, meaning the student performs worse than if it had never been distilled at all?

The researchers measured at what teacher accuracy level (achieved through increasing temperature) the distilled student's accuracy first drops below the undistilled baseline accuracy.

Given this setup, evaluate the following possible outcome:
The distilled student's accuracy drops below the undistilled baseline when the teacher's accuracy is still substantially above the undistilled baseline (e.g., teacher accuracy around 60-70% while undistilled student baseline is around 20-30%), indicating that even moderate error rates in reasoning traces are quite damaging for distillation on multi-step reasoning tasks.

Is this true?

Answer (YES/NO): NO